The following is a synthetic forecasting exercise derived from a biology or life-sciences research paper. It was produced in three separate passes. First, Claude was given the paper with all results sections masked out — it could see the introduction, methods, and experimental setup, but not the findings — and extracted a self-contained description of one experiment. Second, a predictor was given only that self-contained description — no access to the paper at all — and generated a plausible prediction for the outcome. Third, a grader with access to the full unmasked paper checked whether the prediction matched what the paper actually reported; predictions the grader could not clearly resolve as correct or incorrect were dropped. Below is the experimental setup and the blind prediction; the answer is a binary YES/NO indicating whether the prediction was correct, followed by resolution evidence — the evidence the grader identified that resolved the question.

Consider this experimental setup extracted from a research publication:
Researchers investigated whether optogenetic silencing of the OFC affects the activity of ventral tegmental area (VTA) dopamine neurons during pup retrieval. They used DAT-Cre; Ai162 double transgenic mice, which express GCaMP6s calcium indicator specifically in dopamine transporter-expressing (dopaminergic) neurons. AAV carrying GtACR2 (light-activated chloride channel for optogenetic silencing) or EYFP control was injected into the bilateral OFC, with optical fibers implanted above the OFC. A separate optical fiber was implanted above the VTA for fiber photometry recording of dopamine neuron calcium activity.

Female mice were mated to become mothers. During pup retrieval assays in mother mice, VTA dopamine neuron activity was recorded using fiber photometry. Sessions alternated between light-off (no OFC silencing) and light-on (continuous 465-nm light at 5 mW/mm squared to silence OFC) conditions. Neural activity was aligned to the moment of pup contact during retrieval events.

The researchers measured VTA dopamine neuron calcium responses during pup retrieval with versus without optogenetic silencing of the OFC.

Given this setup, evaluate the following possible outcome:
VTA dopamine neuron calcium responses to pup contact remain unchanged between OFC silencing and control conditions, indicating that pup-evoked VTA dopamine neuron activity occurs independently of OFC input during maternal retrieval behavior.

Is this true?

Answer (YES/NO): YES